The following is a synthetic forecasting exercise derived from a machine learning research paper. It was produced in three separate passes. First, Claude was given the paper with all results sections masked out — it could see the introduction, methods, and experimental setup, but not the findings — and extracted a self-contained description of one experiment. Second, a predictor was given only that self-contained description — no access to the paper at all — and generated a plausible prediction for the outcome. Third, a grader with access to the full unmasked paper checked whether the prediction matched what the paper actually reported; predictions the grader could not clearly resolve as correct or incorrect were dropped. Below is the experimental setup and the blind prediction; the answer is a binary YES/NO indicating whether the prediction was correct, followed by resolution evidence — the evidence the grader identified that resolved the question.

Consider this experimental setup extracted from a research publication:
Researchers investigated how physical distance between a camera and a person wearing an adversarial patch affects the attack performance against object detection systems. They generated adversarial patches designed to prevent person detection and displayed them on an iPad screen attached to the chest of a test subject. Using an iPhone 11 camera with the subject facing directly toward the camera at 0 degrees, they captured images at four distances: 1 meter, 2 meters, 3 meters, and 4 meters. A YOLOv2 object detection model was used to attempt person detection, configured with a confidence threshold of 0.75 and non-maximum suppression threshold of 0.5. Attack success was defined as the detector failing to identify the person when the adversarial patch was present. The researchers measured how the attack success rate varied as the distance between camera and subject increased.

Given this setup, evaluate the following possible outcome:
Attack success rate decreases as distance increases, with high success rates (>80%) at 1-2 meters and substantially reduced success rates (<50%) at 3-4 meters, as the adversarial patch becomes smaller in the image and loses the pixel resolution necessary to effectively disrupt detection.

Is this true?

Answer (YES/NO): NO